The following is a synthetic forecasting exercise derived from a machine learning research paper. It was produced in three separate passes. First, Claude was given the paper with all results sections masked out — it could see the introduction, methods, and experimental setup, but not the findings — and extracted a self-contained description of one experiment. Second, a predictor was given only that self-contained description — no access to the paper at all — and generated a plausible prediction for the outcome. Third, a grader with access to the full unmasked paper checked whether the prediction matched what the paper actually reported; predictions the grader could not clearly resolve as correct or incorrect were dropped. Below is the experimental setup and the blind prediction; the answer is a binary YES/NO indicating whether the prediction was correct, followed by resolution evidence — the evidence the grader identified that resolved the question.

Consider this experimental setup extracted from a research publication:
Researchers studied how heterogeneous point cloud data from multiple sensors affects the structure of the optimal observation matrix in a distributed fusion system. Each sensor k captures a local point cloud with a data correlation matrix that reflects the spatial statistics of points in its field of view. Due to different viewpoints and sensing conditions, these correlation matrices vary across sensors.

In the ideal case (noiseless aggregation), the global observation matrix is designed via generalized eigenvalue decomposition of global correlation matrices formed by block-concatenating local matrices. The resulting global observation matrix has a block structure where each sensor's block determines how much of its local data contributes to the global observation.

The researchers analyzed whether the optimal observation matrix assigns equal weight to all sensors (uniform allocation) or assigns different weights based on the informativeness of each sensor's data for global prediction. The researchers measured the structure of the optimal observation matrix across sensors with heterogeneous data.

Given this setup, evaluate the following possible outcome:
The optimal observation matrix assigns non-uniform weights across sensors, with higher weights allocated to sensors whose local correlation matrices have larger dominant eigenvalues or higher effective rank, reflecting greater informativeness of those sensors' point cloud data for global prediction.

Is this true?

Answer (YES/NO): NO